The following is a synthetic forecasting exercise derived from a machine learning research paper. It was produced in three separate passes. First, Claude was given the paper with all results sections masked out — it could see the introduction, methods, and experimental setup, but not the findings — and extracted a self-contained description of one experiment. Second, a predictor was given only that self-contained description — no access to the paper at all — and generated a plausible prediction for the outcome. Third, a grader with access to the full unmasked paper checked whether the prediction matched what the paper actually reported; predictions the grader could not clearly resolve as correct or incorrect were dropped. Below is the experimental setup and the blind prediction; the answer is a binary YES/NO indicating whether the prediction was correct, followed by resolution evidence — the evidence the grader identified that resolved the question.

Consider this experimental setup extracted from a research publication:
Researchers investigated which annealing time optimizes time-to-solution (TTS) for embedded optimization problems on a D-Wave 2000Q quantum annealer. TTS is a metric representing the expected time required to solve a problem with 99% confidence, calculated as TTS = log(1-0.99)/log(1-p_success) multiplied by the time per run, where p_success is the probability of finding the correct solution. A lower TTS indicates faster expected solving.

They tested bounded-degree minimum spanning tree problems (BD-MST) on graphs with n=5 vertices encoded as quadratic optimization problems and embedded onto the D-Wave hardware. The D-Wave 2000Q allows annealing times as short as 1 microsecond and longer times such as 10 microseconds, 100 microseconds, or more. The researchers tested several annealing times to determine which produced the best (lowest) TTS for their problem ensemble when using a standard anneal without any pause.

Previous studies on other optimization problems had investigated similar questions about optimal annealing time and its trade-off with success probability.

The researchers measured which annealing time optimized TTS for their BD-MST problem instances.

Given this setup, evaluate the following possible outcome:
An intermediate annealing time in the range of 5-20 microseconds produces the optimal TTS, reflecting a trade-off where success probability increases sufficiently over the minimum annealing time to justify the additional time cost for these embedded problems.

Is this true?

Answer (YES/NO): NO